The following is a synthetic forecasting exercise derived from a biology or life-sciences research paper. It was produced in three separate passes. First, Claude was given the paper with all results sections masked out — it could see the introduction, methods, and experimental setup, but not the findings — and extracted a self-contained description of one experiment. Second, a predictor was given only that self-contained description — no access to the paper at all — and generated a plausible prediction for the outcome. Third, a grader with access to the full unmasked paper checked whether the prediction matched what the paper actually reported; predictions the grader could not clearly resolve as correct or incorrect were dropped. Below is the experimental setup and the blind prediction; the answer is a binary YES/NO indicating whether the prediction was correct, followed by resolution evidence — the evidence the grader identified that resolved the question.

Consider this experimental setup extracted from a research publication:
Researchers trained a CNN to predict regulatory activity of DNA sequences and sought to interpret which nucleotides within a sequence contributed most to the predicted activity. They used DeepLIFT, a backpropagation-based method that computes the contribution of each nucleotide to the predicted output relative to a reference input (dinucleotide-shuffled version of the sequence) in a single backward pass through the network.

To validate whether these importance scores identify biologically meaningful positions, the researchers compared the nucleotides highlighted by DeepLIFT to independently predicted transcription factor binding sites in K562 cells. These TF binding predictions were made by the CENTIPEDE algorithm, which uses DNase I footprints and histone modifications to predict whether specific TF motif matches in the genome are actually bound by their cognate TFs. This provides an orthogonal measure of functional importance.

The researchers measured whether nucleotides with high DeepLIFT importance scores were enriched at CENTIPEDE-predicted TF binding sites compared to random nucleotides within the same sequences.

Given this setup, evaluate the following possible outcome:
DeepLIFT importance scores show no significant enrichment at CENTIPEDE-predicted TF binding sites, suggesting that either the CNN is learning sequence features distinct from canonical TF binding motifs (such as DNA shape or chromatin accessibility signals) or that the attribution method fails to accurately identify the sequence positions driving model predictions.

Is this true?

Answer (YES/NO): NO